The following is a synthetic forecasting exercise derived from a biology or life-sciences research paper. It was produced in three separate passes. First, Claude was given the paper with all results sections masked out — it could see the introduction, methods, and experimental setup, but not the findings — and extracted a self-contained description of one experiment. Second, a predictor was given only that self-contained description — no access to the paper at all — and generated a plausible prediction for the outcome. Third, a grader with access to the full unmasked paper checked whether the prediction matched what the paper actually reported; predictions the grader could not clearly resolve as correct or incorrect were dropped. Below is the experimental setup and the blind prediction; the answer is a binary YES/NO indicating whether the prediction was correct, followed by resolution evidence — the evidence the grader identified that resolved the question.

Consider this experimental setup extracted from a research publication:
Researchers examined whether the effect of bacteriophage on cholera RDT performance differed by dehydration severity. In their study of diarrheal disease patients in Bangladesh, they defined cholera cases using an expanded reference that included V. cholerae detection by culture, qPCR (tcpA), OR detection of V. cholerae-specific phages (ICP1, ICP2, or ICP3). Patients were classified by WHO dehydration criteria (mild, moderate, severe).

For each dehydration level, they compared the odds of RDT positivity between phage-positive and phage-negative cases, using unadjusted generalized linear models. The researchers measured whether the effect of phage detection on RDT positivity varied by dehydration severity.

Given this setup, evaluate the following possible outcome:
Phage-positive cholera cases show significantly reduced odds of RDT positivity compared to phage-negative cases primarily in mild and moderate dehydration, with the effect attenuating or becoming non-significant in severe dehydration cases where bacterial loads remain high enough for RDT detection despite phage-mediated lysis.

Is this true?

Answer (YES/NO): NO